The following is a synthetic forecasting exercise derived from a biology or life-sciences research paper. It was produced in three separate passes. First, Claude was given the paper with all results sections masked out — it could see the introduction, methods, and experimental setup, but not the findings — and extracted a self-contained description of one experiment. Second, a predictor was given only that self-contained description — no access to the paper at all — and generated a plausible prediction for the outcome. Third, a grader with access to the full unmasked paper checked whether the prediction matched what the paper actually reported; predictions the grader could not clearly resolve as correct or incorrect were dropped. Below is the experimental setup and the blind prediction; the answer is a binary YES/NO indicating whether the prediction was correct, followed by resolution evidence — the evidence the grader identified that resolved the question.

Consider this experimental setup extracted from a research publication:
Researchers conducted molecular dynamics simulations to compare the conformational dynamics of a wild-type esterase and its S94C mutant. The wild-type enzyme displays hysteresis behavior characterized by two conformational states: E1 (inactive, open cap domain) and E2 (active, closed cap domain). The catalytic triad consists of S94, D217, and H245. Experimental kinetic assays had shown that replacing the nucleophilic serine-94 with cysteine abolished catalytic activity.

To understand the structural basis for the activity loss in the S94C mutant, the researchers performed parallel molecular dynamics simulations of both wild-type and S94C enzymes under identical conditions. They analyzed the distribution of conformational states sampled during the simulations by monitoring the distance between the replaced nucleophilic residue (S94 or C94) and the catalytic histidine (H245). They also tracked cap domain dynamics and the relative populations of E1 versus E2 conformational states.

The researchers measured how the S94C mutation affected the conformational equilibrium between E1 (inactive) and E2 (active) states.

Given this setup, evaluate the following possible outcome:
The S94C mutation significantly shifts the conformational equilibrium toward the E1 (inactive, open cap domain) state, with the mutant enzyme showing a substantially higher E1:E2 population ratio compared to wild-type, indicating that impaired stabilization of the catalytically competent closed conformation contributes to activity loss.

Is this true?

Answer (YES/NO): YES